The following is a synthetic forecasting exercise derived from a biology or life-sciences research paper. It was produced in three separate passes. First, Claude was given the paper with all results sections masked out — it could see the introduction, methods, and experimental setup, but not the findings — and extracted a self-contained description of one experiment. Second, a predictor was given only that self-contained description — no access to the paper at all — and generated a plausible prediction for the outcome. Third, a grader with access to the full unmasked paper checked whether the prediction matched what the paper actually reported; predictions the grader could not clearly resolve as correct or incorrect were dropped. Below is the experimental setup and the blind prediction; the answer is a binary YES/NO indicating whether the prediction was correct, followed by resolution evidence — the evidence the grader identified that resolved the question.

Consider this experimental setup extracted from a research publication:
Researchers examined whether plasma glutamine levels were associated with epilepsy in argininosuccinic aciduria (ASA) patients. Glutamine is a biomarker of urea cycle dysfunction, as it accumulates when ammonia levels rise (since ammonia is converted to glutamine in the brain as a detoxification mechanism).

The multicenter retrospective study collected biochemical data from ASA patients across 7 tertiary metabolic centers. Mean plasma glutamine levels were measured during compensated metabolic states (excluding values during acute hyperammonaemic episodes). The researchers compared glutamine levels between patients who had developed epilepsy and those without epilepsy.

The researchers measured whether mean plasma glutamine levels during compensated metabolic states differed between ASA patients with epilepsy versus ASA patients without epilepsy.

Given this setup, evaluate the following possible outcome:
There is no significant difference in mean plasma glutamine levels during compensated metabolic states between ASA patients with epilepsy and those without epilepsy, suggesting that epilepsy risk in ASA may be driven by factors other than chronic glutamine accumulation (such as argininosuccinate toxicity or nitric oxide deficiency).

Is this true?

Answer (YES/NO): YES